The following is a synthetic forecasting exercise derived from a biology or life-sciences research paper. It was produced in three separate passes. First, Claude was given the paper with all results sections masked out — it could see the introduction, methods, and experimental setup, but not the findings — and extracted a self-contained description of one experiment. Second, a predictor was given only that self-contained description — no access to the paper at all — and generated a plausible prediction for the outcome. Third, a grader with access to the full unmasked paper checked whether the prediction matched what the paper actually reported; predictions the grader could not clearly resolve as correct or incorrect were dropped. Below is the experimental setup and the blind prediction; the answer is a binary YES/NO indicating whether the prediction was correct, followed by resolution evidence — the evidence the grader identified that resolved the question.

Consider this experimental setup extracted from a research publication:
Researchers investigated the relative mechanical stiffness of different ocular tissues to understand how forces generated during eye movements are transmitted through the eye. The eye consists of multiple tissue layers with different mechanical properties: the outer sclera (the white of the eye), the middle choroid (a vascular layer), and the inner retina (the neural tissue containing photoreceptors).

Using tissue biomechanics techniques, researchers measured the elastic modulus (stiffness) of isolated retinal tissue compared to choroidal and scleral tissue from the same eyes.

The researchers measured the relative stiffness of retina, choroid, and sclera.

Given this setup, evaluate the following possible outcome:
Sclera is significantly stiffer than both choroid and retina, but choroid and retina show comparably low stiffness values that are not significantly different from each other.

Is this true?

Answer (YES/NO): NO